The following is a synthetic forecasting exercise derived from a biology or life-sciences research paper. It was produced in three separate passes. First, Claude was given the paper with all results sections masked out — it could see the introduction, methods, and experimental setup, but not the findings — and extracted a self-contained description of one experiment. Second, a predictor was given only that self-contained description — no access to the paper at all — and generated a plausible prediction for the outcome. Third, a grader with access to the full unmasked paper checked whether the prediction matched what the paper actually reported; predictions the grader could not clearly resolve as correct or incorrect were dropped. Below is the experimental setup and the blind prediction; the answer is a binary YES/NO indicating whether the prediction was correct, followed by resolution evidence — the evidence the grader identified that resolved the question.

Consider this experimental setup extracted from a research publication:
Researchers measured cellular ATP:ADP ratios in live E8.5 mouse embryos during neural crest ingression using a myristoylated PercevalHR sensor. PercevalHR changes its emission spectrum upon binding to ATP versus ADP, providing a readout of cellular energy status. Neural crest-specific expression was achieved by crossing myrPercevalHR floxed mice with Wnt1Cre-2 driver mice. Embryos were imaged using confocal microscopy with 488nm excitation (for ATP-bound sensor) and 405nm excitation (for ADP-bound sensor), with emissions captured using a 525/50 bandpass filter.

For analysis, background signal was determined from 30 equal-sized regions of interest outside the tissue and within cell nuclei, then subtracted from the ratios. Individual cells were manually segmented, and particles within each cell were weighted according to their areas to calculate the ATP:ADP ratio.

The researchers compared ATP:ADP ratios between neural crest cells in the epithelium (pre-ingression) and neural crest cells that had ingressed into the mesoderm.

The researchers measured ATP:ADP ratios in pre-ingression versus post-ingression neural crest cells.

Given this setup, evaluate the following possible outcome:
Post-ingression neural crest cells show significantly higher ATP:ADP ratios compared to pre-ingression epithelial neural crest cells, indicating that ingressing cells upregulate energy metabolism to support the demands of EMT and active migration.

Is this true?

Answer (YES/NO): YES